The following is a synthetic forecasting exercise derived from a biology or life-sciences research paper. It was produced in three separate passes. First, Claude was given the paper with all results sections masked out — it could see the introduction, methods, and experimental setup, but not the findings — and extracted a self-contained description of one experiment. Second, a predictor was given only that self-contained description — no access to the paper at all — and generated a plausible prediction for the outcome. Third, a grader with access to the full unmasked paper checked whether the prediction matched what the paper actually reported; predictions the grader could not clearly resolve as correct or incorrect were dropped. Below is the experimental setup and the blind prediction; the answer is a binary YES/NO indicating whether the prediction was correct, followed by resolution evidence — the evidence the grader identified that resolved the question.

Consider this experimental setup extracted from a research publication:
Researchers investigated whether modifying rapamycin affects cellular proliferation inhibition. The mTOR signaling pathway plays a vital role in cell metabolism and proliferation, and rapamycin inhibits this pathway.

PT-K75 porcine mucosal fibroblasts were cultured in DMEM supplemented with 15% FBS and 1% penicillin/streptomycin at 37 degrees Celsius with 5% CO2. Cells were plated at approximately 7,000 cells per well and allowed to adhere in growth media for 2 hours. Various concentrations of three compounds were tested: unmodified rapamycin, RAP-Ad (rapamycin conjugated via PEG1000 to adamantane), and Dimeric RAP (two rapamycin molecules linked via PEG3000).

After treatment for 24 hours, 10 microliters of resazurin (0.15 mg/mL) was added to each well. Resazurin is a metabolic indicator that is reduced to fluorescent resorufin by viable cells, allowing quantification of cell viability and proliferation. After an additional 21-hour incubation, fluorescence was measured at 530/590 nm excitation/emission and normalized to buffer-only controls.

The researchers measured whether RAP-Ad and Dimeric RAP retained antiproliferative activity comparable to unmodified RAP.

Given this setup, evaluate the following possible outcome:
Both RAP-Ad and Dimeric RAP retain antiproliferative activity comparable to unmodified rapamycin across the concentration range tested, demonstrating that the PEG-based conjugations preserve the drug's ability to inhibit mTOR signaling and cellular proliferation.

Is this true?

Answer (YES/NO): YES